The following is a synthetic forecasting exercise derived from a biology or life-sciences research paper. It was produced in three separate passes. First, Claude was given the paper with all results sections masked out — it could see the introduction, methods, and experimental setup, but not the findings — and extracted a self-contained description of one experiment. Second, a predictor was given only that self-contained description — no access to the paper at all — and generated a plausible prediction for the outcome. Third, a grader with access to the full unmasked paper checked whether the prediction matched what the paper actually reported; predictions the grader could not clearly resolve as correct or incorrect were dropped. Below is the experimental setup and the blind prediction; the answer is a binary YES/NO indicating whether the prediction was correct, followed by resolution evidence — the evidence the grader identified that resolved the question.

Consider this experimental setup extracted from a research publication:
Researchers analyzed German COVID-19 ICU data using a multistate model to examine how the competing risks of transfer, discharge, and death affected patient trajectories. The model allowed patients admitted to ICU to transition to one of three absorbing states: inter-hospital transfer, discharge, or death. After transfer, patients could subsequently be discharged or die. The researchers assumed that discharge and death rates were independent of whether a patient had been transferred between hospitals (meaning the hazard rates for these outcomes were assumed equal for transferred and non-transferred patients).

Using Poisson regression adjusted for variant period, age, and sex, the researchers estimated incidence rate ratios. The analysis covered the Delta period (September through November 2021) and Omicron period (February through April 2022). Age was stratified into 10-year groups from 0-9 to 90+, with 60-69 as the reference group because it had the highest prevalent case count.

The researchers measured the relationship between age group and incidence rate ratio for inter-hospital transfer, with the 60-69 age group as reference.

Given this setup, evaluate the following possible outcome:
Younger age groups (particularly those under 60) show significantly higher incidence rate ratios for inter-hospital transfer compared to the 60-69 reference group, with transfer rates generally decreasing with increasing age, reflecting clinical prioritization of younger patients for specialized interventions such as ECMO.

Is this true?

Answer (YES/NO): YES